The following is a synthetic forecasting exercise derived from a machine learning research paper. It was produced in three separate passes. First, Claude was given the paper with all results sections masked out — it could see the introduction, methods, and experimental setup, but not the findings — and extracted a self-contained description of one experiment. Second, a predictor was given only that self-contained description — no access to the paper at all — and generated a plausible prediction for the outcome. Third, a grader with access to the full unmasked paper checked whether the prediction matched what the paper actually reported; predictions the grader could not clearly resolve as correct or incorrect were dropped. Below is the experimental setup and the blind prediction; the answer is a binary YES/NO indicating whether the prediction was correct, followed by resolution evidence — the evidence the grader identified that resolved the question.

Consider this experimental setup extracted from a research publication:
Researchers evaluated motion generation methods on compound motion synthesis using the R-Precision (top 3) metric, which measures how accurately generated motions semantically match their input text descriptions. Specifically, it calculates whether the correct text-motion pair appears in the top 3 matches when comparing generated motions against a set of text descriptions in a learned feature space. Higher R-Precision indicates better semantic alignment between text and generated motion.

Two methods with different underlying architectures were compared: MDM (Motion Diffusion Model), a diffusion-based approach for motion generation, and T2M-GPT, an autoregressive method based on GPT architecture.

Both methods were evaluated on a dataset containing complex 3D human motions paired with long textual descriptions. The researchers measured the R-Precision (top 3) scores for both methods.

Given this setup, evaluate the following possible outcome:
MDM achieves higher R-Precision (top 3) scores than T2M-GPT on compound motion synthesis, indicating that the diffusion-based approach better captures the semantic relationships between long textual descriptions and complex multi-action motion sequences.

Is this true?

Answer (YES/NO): NO